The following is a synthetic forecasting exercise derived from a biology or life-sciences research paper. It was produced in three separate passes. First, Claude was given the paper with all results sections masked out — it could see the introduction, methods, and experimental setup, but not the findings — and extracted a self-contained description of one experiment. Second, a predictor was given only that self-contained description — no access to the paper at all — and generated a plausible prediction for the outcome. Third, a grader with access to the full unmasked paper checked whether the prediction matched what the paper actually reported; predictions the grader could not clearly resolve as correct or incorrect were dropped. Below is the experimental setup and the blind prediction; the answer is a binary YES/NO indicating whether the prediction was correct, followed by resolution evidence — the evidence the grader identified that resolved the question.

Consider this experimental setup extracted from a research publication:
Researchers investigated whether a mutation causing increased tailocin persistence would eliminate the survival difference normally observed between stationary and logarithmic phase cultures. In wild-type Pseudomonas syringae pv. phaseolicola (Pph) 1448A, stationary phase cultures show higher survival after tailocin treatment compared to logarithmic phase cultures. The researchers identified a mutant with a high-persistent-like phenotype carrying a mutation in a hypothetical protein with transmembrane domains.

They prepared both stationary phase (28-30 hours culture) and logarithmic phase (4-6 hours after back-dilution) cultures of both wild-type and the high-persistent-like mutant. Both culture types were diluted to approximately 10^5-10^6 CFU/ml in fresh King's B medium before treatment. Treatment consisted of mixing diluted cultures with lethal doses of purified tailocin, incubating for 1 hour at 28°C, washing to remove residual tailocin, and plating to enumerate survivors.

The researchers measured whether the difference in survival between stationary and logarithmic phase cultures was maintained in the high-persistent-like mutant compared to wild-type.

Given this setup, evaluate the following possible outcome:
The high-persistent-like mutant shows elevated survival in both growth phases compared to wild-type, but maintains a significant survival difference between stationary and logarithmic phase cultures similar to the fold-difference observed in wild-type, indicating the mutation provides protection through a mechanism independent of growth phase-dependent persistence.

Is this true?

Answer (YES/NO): NO